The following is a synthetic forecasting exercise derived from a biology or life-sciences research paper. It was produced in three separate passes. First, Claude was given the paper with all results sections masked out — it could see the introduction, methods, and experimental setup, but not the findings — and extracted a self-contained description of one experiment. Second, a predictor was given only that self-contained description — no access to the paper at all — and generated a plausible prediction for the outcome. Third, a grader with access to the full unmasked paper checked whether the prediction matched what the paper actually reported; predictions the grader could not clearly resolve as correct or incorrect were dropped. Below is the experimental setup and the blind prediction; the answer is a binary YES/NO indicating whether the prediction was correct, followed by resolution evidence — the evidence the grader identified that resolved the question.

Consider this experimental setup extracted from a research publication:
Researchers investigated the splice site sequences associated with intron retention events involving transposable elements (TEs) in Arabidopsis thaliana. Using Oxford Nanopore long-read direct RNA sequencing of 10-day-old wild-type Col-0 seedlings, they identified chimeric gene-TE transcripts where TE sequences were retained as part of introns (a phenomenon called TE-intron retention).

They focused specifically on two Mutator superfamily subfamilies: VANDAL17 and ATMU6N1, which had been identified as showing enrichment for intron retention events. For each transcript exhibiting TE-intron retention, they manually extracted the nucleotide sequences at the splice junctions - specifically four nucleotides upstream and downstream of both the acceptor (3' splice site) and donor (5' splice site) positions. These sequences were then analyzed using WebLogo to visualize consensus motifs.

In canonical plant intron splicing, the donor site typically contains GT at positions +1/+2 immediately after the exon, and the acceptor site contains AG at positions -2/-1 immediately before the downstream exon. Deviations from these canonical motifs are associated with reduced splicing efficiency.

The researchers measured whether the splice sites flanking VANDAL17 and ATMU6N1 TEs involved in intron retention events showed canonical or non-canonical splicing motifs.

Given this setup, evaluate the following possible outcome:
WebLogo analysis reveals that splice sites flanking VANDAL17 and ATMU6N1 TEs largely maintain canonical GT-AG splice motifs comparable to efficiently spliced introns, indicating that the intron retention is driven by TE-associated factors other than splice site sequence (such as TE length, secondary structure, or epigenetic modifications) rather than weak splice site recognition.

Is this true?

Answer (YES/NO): YES